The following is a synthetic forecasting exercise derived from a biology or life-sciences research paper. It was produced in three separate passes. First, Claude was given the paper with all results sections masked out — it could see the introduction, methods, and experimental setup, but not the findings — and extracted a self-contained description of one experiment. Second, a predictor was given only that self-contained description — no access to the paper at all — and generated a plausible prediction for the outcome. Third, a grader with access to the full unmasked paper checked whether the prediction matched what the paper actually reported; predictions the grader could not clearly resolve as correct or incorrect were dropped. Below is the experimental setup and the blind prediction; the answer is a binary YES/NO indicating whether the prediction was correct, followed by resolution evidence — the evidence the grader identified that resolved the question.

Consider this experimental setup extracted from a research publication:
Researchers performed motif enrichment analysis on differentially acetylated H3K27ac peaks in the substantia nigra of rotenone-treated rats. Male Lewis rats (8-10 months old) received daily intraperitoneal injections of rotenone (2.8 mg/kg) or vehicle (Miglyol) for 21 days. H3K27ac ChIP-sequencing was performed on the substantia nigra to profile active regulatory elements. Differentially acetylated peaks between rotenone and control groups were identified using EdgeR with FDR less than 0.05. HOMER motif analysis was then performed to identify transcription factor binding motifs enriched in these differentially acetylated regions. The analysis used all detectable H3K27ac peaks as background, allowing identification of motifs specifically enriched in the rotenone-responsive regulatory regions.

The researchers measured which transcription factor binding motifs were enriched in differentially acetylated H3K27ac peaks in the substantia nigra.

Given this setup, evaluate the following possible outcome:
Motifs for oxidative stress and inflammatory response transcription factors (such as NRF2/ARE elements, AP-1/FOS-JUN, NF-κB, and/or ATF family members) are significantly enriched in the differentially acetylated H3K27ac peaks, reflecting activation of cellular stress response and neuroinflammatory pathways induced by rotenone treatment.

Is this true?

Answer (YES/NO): NO